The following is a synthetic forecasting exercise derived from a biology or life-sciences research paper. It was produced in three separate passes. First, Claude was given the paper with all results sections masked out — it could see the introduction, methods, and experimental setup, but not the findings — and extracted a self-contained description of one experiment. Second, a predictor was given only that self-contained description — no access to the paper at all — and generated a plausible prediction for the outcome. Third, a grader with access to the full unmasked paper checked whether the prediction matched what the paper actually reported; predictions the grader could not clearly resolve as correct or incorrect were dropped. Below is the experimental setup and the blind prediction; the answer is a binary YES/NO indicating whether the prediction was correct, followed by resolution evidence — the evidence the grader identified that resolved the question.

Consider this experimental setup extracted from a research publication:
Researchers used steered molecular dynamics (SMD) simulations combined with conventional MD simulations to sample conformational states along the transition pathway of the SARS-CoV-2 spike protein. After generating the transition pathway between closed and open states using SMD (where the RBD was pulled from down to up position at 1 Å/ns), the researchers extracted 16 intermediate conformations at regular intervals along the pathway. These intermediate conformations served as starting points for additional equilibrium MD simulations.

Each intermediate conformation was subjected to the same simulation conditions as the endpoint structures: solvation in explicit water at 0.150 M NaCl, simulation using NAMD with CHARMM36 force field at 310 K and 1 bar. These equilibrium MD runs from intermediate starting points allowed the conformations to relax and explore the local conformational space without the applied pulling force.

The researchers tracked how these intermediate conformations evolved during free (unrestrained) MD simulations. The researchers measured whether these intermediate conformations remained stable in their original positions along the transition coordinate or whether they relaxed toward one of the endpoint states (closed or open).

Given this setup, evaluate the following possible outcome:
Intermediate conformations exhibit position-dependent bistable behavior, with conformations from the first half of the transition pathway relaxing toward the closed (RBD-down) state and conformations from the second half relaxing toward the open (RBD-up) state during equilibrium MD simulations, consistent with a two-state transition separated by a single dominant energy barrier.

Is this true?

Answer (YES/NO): NO